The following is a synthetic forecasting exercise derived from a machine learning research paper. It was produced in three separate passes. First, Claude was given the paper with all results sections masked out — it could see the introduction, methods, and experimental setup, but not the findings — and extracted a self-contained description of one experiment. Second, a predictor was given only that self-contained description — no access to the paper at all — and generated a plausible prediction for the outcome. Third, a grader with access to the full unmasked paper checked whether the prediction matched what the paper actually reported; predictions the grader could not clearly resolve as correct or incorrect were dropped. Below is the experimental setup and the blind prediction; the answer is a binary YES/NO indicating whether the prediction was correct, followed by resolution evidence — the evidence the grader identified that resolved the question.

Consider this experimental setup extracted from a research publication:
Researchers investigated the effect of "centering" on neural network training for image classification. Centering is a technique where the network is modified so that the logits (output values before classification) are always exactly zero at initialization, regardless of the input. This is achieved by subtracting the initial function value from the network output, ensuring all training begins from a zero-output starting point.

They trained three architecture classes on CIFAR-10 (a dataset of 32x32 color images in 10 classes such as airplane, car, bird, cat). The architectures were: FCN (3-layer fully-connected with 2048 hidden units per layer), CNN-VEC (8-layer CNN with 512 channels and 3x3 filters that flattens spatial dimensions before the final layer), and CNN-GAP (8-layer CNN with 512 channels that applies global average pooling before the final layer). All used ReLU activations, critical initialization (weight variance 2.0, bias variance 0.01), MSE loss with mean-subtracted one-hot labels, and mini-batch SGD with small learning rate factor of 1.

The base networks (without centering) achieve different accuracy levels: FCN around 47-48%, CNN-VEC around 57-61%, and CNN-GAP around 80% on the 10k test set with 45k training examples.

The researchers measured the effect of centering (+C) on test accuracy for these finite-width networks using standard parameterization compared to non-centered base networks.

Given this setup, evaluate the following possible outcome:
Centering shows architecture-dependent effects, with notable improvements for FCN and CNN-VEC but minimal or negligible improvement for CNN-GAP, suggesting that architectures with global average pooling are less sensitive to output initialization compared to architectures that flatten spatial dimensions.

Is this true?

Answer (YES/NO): YES